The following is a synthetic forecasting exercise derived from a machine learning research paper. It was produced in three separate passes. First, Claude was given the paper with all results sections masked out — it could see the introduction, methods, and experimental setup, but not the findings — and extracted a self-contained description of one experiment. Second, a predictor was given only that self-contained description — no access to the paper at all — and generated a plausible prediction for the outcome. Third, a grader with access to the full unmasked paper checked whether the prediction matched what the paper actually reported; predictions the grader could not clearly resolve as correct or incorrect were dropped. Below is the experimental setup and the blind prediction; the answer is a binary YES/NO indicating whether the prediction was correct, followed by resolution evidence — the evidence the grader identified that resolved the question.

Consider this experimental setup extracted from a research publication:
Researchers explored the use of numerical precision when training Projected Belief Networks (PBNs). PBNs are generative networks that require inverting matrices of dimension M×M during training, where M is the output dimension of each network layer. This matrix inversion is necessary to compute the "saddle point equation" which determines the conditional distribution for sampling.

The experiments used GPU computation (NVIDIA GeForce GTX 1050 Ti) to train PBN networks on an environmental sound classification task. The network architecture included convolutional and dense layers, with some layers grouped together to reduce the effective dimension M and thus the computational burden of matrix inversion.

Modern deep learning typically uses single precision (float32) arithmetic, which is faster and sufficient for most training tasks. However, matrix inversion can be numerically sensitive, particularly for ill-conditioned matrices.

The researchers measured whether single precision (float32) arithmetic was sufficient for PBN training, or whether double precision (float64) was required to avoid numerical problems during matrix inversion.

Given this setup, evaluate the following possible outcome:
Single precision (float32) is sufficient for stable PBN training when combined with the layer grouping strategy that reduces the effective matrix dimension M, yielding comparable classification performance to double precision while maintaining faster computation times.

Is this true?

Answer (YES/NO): NO